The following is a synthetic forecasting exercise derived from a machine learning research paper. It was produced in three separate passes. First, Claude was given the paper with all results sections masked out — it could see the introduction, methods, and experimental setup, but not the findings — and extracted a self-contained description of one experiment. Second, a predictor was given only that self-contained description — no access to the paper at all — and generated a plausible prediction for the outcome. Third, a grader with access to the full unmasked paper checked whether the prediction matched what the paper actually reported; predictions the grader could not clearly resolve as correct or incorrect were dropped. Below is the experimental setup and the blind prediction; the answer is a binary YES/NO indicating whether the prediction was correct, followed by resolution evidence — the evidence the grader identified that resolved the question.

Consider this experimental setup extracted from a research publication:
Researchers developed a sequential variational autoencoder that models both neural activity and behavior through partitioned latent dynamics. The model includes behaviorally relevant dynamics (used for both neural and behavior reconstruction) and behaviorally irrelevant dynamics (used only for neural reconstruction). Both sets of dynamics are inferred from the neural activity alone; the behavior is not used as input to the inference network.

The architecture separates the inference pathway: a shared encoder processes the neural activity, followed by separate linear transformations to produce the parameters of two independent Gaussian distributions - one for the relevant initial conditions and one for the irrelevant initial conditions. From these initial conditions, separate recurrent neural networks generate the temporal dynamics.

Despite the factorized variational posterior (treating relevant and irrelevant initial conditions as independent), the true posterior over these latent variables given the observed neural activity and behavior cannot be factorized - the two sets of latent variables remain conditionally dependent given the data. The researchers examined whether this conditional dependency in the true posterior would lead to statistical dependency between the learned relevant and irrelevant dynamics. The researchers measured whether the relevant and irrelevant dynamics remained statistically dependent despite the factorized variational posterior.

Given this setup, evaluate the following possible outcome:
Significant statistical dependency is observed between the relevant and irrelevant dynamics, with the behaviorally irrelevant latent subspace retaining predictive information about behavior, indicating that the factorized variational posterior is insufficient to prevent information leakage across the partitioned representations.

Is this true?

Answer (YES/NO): NO